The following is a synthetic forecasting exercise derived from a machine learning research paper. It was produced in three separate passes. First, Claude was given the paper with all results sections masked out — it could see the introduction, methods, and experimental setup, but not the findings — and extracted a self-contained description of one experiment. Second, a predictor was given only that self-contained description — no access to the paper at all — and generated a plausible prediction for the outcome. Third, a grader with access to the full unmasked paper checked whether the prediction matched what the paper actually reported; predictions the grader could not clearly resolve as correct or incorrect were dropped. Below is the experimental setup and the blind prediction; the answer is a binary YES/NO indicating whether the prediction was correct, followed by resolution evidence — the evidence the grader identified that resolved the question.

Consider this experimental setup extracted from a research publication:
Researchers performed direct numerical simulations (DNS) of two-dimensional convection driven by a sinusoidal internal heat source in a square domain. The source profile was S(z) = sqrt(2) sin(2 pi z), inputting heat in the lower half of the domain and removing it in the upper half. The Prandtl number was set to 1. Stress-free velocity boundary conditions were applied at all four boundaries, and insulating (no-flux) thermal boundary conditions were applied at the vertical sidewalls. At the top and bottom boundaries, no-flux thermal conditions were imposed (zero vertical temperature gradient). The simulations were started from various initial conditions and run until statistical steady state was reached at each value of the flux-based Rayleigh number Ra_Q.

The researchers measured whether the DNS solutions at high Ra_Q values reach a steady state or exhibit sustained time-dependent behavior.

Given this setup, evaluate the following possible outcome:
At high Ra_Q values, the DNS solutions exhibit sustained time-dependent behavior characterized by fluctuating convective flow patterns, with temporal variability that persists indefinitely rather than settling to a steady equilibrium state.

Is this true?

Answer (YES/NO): NO